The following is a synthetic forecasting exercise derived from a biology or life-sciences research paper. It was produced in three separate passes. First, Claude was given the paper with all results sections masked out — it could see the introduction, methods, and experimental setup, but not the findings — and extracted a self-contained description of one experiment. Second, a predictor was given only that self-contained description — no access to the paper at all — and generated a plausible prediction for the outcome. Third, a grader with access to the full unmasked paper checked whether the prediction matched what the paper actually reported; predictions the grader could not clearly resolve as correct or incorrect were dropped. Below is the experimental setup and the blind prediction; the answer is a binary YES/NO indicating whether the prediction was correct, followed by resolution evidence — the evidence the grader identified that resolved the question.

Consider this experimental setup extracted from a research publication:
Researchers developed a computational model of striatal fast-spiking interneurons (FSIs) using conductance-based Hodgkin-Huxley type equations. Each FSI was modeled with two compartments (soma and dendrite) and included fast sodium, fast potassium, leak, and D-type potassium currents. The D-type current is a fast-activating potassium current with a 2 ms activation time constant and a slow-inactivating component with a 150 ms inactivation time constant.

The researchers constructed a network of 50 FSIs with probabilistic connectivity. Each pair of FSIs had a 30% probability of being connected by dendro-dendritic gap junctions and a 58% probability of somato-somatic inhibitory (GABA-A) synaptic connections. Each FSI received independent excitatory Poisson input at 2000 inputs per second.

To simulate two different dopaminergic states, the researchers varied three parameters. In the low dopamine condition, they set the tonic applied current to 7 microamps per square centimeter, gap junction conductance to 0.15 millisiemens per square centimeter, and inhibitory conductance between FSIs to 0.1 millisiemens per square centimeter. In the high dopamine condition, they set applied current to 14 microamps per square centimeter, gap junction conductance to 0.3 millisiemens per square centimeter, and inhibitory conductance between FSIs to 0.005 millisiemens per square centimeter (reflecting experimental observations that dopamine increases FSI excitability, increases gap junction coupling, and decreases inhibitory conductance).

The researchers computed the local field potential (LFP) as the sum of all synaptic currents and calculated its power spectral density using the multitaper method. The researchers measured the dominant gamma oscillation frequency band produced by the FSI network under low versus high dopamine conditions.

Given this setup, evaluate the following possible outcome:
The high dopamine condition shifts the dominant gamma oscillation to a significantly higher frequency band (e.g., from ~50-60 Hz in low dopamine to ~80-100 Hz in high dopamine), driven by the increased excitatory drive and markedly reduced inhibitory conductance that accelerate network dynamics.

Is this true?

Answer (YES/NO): YES